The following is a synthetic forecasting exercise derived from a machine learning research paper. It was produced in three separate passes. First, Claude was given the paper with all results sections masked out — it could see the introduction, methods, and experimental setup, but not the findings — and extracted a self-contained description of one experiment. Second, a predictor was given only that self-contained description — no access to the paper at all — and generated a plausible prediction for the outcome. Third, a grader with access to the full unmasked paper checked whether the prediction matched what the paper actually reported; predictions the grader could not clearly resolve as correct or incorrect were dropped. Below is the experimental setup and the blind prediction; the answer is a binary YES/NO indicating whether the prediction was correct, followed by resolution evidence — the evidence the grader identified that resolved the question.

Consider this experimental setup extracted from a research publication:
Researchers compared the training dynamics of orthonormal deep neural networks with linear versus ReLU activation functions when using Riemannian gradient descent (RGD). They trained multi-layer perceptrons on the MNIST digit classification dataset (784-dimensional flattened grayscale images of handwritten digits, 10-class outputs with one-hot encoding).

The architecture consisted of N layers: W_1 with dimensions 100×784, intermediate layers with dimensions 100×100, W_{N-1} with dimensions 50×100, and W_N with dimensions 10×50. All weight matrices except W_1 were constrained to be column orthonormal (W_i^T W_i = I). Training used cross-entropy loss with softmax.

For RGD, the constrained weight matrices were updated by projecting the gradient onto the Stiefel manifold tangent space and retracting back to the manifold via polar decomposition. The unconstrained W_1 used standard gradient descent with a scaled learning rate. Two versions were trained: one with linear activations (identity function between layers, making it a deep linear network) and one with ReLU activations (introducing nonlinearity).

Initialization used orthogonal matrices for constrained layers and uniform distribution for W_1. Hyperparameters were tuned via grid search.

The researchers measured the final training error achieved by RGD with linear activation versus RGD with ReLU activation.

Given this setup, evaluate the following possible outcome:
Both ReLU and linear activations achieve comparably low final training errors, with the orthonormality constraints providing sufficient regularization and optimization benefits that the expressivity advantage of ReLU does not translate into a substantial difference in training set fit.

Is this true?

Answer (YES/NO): NO